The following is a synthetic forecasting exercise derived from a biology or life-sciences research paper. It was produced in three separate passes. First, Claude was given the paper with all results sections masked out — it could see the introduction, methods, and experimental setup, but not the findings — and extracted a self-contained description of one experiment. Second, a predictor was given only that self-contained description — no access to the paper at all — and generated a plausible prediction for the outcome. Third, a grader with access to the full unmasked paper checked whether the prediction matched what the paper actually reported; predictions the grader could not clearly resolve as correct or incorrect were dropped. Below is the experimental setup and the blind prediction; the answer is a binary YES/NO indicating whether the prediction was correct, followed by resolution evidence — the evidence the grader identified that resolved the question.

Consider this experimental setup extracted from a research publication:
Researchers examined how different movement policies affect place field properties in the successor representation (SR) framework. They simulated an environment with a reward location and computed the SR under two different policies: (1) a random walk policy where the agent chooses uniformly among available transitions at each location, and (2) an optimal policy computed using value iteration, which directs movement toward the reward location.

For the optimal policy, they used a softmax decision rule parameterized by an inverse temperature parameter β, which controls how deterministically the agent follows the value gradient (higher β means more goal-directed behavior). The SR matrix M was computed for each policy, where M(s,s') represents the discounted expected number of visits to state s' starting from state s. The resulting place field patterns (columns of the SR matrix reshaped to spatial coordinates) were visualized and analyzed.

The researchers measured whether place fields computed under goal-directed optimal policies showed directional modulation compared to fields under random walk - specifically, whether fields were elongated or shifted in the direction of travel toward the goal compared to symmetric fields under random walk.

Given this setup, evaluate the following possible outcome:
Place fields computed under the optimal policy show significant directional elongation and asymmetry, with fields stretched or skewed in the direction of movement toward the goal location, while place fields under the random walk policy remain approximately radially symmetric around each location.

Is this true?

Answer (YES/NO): NO